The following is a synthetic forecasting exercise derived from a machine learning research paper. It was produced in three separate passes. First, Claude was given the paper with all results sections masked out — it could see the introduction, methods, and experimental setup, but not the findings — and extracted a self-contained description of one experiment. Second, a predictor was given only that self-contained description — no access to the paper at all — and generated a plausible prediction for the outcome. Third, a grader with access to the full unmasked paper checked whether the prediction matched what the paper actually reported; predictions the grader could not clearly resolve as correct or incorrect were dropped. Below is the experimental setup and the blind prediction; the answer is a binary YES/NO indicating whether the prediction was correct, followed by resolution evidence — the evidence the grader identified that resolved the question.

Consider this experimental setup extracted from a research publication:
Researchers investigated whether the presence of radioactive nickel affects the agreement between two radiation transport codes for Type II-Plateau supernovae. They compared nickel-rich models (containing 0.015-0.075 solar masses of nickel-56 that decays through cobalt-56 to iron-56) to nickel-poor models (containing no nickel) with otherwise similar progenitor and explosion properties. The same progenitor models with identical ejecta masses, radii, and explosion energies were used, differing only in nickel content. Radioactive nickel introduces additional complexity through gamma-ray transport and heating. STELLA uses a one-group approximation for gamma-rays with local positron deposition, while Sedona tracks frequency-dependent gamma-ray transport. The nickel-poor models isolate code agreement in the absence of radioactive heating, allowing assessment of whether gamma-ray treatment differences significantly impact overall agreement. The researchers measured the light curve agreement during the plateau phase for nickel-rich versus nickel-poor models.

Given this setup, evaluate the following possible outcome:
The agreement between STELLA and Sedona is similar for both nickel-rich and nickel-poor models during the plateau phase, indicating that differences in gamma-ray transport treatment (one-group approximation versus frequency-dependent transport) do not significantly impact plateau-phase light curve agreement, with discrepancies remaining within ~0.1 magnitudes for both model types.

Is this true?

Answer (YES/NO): YES